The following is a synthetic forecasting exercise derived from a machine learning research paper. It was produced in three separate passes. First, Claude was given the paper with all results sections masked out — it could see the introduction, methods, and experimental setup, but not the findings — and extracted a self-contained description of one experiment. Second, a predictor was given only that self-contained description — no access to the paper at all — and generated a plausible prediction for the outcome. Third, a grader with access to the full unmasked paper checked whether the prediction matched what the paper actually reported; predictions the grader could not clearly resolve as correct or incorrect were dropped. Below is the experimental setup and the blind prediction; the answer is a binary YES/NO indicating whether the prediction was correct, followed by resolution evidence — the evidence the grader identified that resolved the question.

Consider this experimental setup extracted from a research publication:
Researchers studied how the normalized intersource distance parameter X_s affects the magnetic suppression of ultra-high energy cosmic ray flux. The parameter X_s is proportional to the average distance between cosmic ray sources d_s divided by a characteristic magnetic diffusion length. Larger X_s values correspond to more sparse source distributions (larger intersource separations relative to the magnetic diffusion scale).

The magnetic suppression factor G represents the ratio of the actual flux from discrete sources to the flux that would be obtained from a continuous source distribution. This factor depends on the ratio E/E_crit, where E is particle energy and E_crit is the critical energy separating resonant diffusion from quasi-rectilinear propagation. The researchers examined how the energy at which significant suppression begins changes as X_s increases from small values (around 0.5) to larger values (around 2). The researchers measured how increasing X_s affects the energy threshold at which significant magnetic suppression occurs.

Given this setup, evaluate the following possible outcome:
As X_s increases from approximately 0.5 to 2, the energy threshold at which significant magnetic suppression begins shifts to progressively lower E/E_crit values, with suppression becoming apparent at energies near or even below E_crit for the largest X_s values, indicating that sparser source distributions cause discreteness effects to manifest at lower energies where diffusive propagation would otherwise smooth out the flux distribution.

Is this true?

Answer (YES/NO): NO